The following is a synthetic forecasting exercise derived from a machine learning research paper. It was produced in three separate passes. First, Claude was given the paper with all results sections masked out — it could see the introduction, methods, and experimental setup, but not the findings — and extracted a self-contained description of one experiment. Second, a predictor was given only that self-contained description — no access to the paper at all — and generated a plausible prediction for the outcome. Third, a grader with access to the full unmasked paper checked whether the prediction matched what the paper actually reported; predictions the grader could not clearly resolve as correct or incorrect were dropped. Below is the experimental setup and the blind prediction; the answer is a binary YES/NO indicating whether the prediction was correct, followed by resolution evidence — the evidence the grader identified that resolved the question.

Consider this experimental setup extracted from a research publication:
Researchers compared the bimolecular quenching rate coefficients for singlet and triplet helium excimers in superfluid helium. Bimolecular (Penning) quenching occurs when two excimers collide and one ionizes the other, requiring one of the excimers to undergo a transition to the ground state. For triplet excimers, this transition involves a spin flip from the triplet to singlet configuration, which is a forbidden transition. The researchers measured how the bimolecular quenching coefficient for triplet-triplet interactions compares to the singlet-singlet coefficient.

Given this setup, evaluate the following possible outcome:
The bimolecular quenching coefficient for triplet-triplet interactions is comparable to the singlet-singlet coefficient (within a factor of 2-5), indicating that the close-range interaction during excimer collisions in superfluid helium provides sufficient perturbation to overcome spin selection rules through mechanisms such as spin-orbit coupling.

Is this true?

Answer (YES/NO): NO